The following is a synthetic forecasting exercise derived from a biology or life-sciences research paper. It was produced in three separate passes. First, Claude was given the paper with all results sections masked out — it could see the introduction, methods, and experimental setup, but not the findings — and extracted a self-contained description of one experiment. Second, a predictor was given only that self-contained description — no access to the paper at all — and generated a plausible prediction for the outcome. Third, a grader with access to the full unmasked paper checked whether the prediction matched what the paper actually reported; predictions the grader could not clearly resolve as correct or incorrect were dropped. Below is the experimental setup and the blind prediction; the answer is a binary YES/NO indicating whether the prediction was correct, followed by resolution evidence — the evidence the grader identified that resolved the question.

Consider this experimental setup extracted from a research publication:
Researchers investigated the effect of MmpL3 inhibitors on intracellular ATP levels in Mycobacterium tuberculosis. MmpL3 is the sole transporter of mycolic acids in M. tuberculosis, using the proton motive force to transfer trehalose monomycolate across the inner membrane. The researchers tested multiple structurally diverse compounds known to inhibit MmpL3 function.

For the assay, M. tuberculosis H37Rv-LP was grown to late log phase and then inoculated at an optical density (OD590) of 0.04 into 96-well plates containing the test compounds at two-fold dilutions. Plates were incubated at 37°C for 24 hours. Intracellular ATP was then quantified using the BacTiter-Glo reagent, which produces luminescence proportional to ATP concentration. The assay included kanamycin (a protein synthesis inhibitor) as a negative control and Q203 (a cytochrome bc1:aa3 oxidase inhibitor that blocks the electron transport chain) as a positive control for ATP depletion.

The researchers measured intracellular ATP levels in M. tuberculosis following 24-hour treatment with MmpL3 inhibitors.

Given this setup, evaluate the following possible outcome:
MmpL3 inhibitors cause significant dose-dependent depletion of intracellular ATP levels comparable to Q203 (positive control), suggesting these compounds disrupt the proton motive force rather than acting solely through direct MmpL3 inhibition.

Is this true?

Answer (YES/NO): NO